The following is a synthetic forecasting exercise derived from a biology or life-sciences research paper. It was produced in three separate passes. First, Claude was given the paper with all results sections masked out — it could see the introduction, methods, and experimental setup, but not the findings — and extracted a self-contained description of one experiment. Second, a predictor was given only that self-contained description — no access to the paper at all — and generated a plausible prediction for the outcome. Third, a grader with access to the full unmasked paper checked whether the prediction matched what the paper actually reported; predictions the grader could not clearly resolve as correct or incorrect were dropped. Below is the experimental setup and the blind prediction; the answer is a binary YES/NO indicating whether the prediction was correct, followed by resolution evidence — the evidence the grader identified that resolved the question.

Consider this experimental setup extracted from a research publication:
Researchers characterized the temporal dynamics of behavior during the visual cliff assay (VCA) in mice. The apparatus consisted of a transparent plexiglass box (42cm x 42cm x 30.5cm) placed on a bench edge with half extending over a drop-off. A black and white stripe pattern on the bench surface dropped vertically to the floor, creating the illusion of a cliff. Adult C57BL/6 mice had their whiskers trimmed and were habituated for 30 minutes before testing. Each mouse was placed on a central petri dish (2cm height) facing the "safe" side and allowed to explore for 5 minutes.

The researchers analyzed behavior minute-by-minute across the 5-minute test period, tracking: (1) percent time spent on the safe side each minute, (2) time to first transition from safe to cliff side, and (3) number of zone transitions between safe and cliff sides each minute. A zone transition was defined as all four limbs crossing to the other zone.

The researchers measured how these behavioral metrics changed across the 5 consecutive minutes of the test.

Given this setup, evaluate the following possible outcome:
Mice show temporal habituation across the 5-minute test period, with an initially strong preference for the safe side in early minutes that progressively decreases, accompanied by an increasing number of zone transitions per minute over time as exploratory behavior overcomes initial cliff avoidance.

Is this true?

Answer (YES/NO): YES